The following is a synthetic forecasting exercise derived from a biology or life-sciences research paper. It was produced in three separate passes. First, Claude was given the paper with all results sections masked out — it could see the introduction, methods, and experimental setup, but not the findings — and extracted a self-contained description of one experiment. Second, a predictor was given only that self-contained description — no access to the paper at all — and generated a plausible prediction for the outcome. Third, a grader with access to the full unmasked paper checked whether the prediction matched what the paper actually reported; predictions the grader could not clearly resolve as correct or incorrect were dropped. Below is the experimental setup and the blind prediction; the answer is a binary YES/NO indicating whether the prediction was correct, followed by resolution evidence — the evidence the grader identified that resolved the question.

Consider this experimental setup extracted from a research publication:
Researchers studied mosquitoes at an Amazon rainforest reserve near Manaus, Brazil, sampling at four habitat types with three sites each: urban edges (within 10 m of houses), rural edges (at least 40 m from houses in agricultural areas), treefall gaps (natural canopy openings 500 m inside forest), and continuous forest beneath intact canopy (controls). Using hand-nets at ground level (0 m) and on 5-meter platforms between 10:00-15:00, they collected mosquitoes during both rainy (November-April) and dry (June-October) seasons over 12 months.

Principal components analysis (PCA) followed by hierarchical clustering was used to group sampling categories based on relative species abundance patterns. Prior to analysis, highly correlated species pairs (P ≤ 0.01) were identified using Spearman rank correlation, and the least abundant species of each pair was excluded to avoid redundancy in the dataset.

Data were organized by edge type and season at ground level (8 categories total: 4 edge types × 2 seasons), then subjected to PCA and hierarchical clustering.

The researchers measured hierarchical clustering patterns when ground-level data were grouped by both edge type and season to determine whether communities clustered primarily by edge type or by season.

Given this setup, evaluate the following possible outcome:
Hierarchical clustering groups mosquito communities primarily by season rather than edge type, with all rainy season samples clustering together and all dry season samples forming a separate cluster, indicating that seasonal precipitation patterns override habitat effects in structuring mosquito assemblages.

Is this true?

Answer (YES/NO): NO